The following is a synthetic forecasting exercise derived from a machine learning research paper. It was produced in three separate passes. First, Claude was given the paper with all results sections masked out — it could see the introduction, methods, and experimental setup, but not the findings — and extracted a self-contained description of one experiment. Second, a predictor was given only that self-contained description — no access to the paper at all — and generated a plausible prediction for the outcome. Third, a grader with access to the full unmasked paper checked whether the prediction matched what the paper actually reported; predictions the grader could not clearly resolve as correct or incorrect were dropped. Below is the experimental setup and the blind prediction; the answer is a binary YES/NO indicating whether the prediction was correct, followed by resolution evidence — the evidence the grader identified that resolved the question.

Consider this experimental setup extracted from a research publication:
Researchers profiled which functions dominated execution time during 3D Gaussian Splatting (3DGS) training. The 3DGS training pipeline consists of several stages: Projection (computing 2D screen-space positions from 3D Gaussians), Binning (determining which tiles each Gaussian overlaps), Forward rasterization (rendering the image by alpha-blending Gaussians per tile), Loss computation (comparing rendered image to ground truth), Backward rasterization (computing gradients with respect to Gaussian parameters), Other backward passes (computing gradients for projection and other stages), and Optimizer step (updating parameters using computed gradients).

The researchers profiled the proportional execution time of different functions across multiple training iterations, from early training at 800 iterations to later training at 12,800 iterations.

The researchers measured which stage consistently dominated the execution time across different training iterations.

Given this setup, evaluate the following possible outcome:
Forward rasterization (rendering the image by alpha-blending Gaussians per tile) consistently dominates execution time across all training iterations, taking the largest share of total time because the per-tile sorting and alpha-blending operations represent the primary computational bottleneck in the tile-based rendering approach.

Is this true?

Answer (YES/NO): NO